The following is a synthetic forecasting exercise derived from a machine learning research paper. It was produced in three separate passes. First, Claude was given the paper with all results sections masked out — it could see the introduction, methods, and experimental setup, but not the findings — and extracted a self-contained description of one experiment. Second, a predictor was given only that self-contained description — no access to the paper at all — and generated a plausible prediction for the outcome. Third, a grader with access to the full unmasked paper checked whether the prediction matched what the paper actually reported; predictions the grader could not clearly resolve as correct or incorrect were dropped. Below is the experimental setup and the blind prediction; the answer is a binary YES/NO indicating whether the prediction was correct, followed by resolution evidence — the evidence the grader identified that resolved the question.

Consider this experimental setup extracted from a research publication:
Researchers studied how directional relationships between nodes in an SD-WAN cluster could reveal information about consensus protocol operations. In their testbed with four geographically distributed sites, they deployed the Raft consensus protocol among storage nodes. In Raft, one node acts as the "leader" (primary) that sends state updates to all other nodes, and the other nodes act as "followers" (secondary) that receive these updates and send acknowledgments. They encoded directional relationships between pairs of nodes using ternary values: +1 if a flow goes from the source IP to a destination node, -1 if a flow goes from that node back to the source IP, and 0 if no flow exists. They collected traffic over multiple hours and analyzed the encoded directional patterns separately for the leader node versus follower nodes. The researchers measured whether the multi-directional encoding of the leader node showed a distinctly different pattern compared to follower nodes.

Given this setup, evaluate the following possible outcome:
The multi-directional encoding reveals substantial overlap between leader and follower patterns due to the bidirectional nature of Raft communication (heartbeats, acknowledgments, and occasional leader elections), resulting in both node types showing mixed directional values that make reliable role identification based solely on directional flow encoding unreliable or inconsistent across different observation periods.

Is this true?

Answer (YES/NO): NO